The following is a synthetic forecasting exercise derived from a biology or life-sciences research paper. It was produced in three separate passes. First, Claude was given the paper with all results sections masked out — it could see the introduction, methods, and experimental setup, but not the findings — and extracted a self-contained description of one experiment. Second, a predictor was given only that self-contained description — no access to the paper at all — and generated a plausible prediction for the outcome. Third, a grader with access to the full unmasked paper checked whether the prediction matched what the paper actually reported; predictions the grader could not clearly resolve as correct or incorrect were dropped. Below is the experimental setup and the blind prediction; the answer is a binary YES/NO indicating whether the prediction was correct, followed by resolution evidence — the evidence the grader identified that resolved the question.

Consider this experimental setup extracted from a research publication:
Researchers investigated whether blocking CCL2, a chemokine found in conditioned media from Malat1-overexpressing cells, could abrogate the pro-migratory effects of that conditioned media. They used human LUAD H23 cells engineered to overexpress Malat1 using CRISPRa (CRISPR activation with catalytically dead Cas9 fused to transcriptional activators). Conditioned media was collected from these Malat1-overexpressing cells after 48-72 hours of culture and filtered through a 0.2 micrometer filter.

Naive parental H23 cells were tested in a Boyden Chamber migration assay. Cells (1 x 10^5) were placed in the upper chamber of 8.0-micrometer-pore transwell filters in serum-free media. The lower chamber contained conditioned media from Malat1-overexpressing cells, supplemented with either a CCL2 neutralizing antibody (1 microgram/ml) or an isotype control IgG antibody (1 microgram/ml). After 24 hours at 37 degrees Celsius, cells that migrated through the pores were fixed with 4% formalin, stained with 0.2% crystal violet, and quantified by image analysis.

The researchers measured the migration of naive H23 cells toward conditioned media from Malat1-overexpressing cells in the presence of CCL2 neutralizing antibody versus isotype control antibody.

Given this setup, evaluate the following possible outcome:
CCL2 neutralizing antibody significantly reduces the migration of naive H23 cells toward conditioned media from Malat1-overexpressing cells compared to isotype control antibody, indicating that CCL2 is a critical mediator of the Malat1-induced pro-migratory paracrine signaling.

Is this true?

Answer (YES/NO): YES